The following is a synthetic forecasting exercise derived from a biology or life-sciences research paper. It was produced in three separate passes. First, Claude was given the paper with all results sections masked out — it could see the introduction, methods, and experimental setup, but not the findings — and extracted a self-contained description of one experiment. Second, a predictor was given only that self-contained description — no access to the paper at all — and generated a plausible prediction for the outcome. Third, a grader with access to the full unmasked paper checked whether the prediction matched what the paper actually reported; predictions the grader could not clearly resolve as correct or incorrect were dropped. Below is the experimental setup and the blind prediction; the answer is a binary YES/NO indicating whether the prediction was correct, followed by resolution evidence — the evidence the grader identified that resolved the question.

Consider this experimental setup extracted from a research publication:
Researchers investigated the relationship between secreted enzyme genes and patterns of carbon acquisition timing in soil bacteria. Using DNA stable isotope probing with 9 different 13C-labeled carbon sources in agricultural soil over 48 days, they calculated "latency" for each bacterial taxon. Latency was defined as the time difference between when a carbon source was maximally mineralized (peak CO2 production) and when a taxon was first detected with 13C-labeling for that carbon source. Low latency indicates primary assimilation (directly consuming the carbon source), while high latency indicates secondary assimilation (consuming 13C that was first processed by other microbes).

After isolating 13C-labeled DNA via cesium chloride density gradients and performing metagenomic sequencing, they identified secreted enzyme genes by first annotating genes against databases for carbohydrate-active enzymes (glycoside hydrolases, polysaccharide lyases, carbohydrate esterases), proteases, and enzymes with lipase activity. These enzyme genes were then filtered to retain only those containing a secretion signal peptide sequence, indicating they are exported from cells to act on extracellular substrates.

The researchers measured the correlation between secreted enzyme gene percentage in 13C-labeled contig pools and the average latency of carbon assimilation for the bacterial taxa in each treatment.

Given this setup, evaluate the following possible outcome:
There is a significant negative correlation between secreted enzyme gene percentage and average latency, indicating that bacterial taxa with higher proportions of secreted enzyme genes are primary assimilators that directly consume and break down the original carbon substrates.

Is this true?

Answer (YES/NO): NO